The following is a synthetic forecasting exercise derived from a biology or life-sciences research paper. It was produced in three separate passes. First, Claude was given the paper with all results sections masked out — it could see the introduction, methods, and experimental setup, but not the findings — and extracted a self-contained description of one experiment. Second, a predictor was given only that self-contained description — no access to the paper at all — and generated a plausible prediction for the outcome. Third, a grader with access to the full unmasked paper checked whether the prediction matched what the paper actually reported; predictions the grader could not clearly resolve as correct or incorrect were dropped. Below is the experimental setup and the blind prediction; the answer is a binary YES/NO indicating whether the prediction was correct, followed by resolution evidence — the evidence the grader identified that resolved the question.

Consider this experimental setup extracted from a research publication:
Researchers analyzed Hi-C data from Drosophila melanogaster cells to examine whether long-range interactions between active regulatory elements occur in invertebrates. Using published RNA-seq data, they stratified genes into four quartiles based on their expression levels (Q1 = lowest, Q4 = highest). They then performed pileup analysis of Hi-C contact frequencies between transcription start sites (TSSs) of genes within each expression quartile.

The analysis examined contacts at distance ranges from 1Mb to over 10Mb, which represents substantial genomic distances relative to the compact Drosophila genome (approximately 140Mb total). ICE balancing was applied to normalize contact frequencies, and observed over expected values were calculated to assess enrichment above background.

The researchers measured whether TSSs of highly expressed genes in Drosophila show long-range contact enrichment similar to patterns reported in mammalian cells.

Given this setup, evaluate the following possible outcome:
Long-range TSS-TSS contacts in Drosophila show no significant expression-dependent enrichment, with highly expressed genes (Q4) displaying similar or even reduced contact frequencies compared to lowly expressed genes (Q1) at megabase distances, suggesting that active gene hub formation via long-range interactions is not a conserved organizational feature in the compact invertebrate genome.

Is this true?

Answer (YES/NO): NO